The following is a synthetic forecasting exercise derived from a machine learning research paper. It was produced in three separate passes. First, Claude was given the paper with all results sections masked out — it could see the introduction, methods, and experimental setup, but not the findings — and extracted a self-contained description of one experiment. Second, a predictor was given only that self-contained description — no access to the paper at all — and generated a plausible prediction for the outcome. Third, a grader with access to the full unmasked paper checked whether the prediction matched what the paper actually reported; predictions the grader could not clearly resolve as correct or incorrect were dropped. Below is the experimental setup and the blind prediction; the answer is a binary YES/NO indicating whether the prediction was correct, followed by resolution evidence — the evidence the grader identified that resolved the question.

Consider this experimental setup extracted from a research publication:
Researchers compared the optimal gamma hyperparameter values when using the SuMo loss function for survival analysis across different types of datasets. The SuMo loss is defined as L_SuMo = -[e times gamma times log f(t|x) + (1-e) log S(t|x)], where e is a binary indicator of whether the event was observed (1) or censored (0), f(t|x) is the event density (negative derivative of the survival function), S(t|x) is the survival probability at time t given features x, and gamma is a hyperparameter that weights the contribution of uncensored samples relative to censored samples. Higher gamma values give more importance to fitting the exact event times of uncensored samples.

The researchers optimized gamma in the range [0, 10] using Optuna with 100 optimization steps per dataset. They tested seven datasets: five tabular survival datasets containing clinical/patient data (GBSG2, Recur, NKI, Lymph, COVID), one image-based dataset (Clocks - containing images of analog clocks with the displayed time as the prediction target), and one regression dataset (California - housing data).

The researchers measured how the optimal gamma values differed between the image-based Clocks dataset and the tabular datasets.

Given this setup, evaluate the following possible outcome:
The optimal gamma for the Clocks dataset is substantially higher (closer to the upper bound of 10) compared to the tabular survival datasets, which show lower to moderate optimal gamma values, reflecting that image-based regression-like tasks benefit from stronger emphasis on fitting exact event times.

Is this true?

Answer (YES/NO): YES